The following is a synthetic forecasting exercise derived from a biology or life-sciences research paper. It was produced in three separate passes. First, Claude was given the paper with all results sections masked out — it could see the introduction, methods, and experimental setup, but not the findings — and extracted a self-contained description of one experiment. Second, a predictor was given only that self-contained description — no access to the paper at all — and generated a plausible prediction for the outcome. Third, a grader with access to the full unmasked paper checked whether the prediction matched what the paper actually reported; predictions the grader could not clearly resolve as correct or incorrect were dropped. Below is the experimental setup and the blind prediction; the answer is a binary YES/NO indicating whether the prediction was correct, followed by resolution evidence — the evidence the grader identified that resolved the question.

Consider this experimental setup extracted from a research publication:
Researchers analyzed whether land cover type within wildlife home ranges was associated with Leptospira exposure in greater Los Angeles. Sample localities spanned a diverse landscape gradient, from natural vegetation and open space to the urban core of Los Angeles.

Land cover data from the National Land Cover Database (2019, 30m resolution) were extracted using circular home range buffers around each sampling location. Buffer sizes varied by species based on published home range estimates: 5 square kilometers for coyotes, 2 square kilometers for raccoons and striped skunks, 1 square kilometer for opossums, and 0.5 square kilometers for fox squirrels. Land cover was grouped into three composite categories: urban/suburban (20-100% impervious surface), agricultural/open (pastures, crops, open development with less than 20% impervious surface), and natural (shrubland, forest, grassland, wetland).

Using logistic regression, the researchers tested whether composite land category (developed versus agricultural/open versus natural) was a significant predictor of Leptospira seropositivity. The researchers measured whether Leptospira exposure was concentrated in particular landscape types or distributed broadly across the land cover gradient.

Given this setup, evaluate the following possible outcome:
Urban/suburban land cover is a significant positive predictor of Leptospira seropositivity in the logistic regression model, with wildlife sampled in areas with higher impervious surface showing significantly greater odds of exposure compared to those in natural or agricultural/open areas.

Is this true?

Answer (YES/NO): NO